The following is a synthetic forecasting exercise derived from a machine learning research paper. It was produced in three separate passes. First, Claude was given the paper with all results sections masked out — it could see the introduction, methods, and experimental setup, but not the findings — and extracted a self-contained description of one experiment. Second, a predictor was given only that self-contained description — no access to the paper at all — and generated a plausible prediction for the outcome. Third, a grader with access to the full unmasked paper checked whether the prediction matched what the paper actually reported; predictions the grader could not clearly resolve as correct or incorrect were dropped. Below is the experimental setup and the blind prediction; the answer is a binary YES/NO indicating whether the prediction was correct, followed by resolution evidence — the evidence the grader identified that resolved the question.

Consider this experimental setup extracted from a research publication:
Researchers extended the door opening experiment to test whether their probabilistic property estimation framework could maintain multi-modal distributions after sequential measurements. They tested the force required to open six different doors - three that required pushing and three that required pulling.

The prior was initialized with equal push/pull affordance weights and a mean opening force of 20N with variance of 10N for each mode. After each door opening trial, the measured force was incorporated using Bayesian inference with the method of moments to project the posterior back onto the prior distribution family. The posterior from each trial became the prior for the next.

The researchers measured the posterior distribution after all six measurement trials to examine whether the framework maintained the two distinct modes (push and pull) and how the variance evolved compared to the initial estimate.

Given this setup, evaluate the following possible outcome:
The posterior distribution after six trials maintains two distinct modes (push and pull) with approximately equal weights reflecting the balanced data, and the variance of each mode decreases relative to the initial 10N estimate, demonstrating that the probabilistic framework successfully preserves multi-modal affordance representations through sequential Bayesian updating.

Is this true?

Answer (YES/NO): NO